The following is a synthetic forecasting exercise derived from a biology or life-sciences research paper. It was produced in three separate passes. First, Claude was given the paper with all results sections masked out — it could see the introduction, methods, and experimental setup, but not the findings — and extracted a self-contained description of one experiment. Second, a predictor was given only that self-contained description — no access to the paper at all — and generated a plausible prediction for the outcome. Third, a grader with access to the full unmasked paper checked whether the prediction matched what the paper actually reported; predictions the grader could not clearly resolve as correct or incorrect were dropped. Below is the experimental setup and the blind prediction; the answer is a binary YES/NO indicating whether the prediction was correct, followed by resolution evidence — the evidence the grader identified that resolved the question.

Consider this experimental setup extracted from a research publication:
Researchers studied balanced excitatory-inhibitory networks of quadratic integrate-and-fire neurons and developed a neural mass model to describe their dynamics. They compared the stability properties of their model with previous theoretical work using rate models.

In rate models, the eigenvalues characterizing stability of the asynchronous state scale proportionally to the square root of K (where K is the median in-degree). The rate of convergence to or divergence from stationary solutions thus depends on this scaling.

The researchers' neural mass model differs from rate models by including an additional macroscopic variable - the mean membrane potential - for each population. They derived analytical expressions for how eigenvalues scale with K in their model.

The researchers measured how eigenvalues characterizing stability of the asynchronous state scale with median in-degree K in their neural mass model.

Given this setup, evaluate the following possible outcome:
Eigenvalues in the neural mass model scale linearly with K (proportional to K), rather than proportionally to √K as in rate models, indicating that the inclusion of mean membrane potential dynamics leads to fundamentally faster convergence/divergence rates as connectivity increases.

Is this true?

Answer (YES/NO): NO